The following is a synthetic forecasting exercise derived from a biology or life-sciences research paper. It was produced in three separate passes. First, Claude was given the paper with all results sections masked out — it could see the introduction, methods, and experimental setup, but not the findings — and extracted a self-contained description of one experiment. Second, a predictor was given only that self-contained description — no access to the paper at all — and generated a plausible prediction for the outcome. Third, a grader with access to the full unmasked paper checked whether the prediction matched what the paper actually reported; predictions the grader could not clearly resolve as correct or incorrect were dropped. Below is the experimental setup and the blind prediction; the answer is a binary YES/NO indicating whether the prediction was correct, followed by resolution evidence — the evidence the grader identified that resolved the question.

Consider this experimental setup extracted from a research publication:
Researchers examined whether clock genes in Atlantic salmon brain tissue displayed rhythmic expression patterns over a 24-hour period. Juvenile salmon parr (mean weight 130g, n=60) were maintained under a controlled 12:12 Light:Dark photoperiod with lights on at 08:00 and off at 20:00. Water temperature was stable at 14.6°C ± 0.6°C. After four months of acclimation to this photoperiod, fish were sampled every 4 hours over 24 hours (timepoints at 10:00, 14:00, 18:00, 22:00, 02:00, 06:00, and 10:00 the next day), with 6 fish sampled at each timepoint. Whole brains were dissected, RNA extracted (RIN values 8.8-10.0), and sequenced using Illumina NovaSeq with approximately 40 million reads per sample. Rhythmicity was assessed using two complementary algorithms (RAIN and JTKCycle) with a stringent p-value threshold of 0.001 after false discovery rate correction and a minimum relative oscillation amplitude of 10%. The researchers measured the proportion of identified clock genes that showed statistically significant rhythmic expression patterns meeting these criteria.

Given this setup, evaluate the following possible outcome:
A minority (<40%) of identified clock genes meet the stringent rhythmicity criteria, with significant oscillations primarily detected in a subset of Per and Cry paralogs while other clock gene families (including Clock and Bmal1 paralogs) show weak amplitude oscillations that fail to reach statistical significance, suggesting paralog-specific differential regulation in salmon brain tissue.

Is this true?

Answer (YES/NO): NO